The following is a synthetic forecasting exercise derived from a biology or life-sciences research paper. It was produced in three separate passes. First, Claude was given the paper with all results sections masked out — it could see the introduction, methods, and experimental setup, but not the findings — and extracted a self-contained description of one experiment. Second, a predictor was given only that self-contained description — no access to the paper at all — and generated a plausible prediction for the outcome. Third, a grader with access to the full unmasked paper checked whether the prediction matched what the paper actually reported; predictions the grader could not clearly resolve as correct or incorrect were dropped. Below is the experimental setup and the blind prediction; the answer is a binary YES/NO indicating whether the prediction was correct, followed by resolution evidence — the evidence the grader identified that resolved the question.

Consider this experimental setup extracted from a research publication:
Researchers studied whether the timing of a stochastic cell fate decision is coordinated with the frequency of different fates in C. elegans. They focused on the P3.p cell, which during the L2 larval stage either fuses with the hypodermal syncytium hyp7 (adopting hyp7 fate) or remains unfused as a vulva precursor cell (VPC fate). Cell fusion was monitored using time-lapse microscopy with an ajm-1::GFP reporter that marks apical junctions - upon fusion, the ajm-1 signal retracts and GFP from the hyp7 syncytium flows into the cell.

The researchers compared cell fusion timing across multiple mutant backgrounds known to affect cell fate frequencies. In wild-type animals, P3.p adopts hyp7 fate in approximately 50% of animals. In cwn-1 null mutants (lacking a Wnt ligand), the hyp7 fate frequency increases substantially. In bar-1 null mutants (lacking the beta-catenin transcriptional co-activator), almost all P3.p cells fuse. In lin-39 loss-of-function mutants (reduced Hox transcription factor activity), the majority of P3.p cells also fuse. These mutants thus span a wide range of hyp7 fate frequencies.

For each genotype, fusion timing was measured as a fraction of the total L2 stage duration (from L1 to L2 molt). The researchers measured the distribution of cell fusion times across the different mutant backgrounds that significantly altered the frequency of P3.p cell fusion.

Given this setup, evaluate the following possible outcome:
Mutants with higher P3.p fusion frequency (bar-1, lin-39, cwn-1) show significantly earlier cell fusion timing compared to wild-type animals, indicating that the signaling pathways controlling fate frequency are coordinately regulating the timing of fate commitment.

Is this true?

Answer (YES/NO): NO